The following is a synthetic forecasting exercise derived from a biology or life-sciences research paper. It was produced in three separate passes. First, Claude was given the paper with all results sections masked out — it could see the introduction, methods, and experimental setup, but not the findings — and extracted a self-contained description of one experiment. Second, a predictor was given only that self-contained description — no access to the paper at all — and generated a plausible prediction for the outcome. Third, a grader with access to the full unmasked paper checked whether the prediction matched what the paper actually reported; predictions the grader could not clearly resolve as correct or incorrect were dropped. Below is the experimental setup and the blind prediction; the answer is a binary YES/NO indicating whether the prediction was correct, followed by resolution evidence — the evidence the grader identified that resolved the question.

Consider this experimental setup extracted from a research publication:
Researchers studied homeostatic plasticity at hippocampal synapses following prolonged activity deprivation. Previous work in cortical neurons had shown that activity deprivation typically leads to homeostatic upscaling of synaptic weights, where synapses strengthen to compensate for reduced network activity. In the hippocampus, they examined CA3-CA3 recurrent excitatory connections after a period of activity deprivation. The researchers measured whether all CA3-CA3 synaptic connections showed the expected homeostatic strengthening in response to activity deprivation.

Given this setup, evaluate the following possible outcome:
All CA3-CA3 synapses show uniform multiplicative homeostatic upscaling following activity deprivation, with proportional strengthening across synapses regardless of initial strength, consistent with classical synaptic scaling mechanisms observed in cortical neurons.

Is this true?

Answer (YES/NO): NO